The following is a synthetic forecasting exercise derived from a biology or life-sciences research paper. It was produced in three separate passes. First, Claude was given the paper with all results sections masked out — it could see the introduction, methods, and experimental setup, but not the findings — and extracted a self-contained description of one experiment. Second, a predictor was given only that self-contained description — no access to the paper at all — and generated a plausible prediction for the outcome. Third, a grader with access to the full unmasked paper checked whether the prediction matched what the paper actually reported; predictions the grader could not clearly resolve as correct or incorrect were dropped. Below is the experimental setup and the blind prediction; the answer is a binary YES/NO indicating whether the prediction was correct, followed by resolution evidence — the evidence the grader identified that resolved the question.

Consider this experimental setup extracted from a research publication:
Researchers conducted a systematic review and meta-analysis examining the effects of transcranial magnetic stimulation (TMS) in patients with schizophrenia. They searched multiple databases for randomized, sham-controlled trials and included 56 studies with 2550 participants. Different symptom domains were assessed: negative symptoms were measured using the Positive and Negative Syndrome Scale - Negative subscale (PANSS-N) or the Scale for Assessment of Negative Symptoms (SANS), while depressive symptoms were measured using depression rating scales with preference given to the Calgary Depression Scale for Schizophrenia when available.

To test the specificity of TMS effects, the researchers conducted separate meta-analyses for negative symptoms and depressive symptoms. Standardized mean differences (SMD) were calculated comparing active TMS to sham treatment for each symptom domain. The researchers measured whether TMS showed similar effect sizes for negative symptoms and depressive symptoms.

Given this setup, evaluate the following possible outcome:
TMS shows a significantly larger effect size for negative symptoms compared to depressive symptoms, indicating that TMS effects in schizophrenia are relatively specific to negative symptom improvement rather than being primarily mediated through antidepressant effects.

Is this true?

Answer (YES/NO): YES